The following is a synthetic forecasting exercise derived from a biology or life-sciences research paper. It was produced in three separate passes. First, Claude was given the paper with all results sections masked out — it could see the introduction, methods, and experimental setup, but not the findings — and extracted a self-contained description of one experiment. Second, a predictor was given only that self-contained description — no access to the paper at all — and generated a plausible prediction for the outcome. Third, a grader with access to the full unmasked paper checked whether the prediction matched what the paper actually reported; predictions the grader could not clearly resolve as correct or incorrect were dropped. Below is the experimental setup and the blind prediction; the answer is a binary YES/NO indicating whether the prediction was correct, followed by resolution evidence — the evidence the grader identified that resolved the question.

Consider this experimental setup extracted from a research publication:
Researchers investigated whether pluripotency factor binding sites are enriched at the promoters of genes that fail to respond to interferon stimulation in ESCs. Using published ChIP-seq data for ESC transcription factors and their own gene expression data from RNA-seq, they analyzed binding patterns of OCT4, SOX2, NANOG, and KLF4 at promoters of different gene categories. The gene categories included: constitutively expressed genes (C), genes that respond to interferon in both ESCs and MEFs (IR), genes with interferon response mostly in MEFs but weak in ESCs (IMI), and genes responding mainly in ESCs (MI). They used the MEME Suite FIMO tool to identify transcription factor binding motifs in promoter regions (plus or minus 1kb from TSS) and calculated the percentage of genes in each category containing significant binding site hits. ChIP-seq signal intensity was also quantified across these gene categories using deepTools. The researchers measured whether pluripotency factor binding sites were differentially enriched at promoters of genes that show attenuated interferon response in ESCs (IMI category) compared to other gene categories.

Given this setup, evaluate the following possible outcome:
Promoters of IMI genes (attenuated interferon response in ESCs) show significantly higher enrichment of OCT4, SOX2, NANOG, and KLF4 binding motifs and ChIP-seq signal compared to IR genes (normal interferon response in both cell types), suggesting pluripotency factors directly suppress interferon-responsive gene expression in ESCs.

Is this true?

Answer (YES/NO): NO